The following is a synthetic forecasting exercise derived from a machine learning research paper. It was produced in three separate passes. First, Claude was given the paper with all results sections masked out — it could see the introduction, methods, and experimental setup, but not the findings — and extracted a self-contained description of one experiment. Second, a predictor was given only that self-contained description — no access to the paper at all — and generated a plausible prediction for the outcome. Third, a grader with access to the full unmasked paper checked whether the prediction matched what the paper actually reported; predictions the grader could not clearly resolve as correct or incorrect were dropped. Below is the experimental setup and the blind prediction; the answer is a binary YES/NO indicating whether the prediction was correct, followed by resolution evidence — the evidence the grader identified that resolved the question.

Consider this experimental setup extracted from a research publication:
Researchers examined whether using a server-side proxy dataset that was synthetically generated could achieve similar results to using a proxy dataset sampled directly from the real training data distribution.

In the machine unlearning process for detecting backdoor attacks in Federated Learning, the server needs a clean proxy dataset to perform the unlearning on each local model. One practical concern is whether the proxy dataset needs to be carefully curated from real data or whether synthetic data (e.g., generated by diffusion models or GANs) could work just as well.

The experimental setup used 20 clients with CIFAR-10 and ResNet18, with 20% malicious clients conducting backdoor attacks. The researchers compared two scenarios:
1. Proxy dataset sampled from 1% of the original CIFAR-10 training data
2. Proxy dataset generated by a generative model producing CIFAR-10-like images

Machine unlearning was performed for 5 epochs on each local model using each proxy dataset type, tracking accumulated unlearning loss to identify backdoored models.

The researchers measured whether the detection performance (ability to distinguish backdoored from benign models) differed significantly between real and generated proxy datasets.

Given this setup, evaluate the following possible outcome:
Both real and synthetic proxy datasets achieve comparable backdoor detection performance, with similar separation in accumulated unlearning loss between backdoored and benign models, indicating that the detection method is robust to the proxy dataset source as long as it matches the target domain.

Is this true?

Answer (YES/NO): YES